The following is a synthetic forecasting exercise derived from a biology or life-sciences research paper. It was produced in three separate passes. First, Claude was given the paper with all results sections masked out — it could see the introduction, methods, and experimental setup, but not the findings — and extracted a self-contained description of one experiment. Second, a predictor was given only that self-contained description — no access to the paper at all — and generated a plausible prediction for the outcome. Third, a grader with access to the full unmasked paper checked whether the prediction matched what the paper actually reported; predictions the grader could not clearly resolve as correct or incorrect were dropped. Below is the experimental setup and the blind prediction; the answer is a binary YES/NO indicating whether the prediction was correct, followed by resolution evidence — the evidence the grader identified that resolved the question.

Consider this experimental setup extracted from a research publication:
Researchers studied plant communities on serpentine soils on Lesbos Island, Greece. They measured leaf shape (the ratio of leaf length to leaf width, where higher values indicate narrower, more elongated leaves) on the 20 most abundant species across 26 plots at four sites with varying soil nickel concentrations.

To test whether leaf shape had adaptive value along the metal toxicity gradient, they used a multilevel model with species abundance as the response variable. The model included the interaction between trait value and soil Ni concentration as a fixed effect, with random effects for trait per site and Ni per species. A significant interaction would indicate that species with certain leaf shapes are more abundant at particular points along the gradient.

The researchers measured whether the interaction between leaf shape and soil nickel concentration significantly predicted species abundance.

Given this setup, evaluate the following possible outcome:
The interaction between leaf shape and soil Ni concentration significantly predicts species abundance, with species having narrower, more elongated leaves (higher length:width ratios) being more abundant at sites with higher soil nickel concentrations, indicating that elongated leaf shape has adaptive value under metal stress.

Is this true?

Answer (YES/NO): NO